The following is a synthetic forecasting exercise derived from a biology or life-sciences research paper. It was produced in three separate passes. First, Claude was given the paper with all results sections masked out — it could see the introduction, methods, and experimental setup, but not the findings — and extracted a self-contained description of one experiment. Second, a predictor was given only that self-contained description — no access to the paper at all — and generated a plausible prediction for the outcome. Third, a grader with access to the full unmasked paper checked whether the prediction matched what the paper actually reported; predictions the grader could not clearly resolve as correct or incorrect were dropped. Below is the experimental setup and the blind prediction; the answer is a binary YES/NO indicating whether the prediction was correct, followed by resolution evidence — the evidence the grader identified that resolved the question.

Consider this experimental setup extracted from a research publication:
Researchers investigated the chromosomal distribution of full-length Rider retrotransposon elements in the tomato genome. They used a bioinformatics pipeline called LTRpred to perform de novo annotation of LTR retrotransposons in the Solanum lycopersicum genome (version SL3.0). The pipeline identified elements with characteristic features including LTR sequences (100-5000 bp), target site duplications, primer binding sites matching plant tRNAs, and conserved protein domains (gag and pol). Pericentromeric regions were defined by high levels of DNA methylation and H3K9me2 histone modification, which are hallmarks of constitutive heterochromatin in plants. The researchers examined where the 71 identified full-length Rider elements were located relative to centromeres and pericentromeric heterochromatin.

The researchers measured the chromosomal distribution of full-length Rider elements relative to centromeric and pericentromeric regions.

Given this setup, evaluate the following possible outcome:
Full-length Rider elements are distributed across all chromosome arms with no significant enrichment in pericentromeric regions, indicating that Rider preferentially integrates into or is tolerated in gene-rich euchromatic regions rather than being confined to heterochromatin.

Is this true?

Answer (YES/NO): NO